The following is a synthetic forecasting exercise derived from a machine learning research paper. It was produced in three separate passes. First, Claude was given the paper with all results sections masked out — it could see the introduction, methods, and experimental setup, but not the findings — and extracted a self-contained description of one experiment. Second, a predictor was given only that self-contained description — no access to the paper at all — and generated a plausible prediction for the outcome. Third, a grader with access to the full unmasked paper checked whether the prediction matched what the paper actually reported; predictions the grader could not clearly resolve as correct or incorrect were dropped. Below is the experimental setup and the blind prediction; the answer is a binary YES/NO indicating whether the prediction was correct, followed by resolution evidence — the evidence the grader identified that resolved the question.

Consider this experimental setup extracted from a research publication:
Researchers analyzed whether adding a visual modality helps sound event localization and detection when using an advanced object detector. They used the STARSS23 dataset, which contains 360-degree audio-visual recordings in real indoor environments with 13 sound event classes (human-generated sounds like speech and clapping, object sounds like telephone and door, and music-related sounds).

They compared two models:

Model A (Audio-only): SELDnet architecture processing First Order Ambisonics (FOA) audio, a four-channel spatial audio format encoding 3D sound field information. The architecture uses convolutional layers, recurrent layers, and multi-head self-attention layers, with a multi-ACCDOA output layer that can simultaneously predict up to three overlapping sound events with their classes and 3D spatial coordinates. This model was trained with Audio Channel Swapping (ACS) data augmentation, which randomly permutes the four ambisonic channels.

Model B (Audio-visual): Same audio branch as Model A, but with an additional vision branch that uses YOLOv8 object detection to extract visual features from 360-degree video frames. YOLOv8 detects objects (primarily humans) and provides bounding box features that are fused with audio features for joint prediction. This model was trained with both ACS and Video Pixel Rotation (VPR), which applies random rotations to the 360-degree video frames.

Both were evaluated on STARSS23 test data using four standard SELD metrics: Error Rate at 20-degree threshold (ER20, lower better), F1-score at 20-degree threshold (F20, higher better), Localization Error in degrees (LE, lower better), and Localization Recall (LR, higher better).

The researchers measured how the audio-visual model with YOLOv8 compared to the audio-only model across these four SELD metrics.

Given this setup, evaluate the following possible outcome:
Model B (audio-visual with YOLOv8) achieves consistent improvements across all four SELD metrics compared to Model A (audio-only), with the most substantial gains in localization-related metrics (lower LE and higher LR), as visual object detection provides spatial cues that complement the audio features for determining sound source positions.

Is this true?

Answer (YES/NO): NO